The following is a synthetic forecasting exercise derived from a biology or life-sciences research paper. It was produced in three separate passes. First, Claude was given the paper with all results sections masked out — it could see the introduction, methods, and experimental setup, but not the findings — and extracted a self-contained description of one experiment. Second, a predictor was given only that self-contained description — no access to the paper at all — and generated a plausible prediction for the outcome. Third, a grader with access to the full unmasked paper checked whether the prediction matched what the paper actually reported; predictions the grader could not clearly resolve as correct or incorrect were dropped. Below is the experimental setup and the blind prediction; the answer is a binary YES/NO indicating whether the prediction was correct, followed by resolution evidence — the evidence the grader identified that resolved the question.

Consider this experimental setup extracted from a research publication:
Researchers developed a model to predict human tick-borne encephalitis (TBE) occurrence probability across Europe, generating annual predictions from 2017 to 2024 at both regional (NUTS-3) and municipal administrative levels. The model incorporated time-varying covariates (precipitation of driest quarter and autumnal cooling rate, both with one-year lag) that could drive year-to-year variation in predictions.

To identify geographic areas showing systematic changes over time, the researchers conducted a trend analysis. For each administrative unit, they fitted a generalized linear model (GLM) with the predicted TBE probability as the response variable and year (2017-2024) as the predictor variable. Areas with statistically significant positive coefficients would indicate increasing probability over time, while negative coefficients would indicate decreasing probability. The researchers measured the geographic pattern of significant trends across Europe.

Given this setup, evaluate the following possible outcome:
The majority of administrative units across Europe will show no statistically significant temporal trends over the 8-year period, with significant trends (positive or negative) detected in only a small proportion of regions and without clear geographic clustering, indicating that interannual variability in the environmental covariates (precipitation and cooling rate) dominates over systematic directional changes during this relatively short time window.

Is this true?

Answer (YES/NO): NO